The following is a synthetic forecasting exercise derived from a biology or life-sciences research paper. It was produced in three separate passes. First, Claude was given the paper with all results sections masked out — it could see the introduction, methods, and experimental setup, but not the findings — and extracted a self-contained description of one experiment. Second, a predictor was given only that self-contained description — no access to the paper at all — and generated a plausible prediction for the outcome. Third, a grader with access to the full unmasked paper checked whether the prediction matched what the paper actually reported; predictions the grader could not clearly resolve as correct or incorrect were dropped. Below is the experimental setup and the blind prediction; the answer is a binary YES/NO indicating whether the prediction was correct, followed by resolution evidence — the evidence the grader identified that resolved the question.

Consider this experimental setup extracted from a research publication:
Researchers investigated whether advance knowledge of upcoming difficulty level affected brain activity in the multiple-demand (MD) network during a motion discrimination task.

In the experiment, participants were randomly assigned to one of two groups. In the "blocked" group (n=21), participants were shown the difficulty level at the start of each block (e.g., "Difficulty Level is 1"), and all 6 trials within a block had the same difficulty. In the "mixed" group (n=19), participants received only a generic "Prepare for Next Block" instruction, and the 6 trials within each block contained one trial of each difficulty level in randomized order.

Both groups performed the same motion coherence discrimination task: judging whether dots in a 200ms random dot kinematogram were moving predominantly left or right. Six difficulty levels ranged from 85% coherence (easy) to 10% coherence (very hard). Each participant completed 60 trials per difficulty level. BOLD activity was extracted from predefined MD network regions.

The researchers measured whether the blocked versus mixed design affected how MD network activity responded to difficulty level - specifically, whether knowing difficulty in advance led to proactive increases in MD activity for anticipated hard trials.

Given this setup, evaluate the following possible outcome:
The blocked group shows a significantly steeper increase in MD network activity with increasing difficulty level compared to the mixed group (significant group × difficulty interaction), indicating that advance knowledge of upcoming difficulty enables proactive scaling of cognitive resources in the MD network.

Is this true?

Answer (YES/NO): NO